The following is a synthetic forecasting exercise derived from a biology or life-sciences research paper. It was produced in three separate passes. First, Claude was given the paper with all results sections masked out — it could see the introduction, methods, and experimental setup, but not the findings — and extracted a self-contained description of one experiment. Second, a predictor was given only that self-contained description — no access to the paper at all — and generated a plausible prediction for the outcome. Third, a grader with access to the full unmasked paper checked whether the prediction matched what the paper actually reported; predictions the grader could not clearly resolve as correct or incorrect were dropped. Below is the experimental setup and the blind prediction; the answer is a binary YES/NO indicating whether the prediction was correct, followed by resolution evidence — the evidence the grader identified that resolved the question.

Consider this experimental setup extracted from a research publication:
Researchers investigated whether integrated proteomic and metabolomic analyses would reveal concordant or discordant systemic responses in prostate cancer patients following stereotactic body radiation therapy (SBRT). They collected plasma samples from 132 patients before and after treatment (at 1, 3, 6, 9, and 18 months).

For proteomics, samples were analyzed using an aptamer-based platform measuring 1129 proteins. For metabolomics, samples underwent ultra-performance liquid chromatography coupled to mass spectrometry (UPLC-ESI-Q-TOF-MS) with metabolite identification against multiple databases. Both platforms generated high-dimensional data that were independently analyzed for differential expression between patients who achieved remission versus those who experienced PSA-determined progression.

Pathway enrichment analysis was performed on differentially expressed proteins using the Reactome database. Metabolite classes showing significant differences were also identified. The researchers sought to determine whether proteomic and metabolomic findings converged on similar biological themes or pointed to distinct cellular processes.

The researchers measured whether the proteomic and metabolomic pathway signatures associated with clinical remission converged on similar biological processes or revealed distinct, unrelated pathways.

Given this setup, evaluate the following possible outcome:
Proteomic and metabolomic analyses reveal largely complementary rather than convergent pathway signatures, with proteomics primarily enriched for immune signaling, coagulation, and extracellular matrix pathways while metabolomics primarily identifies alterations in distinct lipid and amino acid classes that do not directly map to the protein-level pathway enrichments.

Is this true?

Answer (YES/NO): NO